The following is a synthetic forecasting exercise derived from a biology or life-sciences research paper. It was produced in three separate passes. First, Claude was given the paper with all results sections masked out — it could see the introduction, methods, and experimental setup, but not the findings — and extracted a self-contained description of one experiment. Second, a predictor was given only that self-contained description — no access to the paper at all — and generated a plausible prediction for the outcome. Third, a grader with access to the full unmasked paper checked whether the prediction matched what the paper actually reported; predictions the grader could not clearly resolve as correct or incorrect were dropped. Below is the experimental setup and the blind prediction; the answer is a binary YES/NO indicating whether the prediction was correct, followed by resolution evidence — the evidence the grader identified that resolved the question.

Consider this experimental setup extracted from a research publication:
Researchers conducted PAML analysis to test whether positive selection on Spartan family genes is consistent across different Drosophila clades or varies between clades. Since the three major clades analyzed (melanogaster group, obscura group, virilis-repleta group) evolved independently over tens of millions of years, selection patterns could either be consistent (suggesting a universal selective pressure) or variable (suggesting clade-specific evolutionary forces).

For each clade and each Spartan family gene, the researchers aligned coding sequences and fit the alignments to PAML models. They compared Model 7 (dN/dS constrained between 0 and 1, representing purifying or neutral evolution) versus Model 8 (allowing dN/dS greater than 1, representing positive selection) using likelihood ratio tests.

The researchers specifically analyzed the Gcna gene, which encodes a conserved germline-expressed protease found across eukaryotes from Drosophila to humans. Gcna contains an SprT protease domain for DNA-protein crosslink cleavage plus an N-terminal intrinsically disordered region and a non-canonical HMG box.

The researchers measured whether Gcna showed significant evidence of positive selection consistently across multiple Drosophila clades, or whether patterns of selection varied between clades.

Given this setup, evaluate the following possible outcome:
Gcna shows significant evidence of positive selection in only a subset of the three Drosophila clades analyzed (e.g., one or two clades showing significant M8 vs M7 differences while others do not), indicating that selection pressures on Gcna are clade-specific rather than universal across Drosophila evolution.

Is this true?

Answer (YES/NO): NO